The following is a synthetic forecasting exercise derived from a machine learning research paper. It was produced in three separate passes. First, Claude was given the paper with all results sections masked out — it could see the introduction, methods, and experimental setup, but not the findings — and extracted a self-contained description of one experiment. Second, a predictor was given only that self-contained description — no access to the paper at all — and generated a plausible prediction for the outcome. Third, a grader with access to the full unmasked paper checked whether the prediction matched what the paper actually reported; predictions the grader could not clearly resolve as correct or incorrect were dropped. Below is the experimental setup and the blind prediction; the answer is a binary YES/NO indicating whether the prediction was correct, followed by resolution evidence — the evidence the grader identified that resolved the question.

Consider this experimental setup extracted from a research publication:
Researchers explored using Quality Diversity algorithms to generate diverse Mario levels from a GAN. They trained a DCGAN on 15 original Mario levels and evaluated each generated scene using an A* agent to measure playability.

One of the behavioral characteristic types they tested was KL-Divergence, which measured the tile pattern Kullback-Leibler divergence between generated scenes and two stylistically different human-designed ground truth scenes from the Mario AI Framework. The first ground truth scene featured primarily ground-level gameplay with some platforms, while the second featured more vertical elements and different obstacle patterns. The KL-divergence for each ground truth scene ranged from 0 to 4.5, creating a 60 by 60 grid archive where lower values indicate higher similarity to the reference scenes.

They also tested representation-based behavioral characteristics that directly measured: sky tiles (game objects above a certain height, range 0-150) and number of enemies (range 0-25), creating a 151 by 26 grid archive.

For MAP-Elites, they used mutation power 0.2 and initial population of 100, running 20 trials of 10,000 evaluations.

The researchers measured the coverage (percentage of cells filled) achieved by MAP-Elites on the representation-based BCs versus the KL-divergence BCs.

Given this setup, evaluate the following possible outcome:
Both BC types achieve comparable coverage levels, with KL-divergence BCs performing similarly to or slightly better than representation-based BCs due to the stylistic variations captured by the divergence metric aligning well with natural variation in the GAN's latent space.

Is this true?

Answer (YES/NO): NO